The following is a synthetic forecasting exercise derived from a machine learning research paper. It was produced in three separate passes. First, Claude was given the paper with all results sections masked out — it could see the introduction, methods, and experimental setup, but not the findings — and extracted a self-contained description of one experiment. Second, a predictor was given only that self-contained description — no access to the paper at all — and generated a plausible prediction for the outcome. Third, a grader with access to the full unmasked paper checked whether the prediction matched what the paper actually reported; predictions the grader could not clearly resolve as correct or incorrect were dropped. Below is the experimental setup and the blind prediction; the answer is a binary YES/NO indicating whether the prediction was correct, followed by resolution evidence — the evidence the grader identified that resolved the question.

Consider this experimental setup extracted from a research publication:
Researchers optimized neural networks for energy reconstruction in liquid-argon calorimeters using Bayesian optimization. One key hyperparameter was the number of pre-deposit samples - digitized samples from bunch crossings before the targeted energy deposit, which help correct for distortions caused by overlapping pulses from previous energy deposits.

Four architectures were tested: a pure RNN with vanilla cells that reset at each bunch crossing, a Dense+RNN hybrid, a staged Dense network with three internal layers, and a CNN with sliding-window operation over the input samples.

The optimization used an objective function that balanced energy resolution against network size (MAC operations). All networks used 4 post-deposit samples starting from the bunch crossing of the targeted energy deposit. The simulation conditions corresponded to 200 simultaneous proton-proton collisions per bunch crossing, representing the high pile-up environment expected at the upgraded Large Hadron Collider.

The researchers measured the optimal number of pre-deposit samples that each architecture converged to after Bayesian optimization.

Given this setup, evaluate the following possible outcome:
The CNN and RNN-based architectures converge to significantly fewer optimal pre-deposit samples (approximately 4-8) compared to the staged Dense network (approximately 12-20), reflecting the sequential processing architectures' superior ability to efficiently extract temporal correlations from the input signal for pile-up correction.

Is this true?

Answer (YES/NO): NO